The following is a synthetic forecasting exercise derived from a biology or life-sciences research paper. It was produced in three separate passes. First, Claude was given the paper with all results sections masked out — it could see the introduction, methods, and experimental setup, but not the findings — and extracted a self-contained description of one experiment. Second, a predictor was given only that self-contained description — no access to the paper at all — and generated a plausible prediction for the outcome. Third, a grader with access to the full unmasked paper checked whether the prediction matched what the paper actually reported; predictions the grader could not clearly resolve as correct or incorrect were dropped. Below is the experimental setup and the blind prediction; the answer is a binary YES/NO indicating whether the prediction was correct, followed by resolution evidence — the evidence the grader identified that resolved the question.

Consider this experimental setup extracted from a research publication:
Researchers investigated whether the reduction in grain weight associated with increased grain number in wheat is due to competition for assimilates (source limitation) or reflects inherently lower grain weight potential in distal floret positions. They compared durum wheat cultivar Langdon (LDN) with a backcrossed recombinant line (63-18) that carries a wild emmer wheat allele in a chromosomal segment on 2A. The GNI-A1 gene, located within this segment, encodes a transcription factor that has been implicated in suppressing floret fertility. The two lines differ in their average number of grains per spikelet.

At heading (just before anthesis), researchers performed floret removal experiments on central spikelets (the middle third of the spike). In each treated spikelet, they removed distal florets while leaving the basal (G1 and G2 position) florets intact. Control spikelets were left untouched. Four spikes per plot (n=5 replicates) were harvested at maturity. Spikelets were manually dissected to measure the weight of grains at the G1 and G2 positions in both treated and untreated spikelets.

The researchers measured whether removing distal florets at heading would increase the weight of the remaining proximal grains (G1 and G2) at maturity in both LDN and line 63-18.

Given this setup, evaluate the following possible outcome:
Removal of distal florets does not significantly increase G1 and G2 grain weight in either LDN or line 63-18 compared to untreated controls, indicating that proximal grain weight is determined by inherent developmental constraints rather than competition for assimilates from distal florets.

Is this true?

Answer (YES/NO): NO